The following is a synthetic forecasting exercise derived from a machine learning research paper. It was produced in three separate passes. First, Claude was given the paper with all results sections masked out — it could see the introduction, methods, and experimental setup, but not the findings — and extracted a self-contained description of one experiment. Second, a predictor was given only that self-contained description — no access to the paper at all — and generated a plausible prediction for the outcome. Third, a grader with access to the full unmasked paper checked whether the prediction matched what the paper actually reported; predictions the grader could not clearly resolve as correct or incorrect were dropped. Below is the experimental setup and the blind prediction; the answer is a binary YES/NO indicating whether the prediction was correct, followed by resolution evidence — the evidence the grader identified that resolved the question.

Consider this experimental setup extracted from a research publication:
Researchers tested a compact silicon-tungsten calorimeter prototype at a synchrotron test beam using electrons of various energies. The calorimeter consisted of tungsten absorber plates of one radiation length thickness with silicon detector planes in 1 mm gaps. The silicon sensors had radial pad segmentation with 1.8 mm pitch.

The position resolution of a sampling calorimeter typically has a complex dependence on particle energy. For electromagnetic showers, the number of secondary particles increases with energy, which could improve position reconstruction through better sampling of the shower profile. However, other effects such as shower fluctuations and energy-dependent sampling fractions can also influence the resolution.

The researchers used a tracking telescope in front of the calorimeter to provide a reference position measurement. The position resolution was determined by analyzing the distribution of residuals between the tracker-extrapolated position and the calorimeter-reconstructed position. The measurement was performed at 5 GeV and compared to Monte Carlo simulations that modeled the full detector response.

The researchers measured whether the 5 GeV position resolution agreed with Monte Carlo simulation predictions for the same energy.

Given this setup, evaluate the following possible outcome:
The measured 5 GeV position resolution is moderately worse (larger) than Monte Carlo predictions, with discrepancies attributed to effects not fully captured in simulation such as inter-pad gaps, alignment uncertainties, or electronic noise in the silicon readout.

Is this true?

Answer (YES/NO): NO